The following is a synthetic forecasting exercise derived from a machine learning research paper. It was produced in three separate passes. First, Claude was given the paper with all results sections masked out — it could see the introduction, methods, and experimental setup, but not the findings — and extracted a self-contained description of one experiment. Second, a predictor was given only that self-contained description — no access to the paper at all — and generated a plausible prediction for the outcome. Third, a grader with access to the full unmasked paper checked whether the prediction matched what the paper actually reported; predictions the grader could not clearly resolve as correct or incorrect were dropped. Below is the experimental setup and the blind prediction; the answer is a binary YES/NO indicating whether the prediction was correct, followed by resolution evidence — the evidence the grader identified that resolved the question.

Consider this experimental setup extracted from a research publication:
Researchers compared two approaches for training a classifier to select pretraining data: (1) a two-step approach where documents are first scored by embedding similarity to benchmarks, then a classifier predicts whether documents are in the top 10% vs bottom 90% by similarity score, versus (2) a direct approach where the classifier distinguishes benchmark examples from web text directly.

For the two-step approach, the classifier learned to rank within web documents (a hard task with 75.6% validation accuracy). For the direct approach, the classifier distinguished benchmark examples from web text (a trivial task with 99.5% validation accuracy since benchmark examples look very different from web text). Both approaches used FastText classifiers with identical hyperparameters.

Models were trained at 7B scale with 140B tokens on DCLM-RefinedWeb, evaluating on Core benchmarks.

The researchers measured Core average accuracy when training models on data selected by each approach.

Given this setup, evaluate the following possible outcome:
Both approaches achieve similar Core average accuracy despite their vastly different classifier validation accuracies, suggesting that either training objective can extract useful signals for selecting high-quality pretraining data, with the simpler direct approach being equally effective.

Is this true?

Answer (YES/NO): NO